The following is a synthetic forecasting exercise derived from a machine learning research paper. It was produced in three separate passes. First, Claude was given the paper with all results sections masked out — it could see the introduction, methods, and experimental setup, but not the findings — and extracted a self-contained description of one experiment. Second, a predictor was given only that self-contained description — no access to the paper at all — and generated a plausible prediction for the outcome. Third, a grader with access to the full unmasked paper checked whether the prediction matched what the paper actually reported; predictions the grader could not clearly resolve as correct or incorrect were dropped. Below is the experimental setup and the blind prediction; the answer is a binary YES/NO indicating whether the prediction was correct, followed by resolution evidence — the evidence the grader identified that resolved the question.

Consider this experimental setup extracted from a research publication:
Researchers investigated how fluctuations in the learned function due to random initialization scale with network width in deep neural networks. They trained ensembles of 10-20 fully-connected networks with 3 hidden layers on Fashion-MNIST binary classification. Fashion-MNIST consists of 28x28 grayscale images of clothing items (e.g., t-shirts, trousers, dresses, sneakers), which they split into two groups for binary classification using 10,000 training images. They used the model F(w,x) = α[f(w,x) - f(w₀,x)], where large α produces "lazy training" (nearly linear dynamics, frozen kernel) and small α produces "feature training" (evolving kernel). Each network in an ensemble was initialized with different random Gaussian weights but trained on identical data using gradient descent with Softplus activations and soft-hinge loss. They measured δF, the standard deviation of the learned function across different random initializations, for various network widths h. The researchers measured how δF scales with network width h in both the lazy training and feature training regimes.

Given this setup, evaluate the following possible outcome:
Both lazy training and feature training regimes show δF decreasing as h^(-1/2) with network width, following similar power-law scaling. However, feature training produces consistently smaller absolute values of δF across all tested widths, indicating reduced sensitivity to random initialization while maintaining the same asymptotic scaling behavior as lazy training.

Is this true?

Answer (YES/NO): NO